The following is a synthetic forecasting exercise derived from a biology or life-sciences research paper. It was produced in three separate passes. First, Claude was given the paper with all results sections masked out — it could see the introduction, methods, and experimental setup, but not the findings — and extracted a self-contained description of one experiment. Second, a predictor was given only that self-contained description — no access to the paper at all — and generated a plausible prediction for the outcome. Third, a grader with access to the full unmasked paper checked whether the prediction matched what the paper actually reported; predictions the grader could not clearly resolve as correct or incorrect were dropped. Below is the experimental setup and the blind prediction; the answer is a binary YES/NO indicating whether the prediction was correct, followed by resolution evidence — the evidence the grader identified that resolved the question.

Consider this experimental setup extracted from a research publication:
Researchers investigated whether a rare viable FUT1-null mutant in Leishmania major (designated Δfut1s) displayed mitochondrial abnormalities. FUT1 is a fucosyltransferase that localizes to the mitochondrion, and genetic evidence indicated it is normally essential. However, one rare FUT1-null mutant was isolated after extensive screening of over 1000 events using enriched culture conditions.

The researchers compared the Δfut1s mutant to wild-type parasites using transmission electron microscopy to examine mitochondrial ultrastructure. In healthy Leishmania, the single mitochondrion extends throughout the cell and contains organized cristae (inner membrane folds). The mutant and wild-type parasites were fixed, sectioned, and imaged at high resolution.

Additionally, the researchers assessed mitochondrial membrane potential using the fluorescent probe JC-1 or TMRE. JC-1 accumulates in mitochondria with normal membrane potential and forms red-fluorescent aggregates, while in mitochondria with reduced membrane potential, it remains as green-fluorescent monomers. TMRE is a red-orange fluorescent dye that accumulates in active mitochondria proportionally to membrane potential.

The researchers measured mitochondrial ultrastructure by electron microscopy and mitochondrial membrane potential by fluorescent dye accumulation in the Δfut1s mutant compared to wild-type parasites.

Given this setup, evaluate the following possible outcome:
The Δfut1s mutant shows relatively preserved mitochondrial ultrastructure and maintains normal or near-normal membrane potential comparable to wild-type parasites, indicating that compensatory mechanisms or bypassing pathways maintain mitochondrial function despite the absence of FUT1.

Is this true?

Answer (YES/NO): NO